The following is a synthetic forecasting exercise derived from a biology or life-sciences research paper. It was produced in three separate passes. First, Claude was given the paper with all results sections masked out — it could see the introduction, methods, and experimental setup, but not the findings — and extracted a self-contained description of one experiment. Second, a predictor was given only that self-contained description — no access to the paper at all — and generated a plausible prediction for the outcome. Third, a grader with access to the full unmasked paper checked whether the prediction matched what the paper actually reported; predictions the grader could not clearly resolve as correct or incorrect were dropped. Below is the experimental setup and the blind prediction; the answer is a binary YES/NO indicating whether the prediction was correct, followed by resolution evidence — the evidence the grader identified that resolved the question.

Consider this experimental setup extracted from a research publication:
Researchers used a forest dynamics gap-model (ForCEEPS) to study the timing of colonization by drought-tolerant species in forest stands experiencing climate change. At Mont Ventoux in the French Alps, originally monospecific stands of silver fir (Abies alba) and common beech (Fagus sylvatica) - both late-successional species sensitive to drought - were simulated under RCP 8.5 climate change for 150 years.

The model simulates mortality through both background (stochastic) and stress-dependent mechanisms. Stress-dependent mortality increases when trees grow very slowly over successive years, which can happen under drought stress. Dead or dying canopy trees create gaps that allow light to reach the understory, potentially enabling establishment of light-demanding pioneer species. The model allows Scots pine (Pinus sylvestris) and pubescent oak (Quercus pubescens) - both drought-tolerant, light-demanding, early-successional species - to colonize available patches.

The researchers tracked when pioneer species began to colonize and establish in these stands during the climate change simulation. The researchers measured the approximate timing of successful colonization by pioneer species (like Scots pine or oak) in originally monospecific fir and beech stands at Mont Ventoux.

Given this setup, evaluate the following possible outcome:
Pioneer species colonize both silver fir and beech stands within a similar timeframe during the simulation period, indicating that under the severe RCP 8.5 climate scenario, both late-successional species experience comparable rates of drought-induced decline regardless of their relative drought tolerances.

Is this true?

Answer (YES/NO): YES